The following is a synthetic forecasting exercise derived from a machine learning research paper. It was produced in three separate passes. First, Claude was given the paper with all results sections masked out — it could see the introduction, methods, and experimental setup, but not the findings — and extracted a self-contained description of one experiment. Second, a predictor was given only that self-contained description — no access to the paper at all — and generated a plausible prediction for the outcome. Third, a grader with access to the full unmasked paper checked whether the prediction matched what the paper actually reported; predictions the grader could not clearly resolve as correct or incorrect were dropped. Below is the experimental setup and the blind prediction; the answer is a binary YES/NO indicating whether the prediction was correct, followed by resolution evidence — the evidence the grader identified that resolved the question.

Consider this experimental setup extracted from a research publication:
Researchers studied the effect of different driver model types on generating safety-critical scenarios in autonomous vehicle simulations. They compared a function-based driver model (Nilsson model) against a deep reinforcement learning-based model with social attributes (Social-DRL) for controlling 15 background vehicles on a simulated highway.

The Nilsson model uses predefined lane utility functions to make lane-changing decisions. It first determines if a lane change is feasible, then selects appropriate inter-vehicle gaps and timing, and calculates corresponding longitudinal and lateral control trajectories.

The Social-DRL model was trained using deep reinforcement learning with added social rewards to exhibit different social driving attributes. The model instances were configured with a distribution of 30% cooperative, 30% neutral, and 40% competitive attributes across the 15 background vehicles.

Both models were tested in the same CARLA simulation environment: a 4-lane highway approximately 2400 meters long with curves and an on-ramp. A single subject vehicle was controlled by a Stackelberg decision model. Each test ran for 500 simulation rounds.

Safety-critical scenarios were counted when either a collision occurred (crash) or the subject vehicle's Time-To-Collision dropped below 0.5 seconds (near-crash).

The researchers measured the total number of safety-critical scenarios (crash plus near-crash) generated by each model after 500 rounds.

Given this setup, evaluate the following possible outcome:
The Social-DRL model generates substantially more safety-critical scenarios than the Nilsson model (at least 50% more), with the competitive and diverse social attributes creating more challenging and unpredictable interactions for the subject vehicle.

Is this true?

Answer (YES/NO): NO